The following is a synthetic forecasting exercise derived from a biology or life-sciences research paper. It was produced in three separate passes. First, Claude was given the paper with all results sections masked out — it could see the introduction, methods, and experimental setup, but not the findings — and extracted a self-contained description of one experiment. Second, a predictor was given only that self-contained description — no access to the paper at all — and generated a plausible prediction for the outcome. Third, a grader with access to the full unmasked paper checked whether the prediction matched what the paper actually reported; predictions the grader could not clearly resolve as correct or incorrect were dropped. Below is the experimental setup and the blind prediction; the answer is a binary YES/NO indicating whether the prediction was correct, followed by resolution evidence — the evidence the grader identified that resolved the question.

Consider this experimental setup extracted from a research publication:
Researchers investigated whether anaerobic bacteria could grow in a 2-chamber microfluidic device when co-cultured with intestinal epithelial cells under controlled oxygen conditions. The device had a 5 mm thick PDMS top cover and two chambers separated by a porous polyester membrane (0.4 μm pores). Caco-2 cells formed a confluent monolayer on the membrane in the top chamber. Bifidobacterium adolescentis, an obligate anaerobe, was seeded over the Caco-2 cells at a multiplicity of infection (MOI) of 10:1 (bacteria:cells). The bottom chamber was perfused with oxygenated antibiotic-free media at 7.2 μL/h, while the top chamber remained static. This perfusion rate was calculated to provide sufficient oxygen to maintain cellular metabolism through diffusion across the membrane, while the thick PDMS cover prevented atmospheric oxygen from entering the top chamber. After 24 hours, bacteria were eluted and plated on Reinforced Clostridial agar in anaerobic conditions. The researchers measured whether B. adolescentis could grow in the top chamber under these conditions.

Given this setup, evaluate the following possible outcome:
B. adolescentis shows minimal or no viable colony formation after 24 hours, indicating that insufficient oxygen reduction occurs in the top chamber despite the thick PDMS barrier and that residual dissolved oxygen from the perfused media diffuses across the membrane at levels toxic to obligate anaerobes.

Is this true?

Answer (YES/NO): NO